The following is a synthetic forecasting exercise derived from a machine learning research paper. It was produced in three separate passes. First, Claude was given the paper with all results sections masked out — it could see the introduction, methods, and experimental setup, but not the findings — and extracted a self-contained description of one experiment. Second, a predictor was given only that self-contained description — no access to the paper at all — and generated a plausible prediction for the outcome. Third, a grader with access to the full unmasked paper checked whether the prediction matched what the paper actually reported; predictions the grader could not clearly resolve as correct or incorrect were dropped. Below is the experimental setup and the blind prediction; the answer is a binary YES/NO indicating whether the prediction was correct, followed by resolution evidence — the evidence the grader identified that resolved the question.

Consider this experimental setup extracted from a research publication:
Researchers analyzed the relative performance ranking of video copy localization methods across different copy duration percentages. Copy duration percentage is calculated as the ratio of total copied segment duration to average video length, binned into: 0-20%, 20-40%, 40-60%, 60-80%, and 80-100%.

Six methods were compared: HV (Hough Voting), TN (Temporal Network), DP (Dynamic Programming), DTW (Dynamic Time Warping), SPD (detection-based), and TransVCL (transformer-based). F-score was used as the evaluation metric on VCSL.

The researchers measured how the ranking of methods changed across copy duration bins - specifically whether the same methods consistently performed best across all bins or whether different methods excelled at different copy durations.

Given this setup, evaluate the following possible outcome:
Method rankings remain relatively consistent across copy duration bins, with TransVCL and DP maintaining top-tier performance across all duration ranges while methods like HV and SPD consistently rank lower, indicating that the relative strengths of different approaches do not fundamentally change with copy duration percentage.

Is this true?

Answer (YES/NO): NO